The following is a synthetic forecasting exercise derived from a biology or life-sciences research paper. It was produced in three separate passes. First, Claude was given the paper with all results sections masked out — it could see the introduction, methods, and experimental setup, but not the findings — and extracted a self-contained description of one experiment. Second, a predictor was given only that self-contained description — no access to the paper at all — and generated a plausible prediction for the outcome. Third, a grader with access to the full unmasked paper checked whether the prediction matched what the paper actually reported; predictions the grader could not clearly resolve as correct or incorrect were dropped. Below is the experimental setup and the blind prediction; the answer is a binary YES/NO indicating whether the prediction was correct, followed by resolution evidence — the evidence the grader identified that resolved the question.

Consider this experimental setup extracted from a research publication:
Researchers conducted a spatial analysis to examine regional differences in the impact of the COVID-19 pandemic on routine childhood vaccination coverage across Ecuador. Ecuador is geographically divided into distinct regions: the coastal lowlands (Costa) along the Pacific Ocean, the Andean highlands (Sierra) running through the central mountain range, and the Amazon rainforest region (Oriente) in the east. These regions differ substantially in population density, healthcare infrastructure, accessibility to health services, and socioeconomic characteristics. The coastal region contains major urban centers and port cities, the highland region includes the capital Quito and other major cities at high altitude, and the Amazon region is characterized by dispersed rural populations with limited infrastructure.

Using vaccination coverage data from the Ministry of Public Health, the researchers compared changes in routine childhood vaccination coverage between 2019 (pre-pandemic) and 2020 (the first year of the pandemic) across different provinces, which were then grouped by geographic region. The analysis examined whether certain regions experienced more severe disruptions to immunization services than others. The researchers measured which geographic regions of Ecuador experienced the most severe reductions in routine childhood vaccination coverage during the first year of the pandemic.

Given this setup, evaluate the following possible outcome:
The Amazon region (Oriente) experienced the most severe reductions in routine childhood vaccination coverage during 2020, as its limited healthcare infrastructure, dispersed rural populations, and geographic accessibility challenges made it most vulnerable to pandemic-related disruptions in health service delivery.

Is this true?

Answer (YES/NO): NO